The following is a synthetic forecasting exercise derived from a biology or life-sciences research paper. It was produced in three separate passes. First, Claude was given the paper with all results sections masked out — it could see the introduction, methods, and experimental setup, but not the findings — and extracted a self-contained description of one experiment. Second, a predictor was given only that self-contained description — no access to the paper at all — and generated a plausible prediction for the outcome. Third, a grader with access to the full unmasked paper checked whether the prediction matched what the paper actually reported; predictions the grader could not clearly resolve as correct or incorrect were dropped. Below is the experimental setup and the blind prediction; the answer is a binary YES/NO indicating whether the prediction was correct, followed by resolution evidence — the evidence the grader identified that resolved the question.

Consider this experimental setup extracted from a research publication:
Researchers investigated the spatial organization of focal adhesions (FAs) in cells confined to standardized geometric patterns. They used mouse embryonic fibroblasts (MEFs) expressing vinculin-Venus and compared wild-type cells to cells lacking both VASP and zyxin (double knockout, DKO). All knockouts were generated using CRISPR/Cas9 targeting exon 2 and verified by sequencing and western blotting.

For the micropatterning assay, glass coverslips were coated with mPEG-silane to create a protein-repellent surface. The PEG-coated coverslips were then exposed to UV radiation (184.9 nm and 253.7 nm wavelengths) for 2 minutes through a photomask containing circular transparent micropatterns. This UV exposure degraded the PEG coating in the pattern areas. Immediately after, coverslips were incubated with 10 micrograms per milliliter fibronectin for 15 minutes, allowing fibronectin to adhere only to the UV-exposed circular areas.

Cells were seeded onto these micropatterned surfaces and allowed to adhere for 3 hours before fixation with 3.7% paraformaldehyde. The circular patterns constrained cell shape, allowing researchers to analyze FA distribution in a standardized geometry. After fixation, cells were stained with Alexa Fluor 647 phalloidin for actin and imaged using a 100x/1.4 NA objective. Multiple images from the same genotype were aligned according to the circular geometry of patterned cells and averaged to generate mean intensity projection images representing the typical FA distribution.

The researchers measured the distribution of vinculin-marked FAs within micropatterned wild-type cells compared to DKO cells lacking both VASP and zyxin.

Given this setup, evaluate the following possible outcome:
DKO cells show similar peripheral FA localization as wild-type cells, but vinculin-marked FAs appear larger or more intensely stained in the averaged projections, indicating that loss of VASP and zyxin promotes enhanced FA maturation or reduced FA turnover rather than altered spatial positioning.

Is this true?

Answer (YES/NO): NO